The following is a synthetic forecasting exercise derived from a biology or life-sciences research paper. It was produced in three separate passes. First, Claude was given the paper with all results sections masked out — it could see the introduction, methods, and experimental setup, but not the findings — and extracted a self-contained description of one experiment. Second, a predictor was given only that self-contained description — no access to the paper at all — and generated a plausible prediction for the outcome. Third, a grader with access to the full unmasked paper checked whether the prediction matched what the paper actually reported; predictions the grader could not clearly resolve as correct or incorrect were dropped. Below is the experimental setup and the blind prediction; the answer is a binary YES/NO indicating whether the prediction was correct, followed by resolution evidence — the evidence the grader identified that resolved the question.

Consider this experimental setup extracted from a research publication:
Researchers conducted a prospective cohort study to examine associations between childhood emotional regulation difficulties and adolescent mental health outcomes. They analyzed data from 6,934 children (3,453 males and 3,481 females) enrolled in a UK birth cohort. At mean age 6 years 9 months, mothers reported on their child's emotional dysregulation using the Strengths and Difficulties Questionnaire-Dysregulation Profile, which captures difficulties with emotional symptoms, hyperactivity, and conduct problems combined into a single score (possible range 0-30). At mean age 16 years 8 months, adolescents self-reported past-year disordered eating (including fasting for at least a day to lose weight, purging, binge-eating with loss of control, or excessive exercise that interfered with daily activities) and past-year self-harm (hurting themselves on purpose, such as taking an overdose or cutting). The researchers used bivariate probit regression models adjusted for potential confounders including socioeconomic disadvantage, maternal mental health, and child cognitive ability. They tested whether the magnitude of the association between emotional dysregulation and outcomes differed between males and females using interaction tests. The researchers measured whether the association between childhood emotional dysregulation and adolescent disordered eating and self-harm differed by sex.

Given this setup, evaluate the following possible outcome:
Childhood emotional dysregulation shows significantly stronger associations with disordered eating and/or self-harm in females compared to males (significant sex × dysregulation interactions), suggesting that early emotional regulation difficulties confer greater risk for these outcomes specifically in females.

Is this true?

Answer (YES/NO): NO